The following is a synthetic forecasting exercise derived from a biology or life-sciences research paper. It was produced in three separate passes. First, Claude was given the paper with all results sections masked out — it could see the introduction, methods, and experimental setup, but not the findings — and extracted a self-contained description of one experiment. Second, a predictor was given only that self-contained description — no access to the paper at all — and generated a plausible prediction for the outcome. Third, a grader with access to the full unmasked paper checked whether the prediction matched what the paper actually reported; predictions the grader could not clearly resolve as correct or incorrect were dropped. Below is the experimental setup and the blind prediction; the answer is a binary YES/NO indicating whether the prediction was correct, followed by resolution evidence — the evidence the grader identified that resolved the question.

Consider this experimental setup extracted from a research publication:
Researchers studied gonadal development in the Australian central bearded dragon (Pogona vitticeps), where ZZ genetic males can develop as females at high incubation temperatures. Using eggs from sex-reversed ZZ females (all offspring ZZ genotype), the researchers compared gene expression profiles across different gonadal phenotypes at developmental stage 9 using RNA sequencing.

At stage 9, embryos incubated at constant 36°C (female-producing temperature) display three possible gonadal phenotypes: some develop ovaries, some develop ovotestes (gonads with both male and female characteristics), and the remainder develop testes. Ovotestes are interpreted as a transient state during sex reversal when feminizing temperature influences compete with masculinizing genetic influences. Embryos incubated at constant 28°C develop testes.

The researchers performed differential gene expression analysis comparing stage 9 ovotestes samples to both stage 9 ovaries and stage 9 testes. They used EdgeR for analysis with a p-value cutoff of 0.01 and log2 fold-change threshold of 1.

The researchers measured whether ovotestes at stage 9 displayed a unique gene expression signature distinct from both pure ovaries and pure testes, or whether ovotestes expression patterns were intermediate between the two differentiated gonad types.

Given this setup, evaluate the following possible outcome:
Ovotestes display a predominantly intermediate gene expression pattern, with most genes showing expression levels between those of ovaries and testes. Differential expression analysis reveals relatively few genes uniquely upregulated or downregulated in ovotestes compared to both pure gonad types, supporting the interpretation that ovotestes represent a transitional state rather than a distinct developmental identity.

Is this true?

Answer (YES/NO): NO